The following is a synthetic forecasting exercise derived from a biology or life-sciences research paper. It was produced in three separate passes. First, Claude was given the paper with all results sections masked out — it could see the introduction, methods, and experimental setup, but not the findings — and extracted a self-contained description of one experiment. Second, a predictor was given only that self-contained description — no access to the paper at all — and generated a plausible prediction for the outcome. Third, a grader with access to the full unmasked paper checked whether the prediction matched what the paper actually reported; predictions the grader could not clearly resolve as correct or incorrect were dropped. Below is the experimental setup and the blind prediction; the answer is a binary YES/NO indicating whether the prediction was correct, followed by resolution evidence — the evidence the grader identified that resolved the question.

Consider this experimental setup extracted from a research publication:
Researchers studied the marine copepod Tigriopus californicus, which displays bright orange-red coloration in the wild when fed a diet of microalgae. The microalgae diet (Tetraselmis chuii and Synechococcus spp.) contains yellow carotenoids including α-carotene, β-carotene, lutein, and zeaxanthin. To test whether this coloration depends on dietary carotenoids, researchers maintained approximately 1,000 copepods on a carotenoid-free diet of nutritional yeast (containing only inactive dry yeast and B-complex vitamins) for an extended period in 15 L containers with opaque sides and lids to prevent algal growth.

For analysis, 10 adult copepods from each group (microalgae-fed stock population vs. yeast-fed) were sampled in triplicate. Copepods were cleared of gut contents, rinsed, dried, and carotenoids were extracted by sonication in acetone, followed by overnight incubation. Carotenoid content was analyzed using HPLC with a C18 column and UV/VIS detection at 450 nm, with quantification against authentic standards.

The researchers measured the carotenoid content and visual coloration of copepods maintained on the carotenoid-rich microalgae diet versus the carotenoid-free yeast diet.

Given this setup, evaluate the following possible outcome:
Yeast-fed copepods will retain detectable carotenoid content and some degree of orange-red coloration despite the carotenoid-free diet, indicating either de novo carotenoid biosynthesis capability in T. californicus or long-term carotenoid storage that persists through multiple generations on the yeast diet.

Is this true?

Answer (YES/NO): NO